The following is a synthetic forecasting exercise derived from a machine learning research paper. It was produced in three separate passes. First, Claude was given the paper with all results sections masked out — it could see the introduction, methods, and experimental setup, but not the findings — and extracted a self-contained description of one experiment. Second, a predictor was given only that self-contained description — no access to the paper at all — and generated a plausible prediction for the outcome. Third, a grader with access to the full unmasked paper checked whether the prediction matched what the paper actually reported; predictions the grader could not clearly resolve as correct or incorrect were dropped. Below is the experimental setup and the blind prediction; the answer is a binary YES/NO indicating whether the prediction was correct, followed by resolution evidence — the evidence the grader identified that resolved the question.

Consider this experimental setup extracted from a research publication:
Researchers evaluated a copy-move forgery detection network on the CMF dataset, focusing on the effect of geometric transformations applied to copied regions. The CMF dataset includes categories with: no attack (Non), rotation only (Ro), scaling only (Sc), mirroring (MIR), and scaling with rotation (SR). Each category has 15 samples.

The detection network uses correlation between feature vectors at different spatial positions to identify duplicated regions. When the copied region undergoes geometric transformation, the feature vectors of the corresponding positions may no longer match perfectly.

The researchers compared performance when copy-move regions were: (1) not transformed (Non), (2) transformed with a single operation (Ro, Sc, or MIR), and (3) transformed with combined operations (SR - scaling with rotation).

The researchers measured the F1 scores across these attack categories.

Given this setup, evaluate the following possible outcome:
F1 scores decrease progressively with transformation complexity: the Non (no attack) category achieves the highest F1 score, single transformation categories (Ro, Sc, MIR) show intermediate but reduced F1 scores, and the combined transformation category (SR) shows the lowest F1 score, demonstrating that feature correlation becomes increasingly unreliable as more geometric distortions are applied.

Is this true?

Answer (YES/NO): NO